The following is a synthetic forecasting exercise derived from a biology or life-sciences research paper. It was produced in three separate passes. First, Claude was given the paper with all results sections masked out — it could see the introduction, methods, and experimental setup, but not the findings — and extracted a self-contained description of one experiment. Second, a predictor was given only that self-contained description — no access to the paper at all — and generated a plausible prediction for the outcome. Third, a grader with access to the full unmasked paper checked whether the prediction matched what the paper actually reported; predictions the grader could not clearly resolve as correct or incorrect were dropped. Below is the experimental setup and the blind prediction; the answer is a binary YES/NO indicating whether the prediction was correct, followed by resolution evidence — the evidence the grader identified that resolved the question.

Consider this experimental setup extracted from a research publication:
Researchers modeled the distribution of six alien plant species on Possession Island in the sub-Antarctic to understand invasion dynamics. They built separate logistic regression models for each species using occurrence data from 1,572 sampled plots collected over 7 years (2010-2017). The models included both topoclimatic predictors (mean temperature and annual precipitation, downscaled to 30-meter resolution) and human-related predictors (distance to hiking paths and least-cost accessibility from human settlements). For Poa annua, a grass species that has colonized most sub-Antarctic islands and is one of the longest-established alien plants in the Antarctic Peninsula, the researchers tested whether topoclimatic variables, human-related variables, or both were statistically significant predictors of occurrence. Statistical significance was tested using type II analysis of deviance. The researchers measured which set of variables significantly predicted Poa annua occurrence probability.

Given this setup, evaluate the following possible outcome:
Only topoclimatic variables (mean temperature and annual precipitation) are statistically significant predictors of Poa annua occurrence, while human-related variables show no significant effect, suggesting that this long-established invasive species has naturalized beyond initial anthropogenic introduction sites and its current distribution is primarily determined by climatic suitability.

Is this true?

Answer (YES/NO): NO